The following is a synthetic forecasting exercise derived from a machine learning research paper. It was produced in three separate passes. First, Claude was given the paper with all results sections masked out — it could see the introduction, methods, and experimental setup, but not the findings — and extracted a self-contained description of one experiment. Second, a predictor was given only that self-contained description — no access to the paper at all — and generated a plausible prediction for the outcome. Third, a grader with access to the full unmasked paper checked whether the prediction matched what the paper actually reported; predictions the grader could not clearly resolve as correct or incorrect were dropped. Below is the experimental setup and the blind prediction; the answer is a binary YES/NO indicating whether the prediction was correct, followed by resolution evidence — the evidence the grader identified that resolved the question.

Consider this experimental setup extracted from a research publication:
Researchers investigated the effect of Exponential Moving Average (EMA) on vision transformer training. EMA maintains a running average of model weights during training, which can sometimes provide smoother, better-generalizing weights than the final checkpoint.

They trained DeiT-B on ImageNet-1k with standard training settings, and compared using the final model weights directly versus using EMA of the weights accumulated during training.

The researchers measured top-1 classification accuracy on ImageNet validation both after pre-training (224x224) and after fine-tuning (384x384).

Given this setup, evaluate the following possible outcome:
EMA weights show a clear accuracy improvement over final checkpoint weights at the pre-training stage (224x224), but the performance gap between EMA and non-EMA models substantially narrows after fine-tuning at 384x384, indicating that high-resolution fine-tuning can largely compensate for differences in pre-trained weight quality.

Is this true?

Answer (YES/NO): NO